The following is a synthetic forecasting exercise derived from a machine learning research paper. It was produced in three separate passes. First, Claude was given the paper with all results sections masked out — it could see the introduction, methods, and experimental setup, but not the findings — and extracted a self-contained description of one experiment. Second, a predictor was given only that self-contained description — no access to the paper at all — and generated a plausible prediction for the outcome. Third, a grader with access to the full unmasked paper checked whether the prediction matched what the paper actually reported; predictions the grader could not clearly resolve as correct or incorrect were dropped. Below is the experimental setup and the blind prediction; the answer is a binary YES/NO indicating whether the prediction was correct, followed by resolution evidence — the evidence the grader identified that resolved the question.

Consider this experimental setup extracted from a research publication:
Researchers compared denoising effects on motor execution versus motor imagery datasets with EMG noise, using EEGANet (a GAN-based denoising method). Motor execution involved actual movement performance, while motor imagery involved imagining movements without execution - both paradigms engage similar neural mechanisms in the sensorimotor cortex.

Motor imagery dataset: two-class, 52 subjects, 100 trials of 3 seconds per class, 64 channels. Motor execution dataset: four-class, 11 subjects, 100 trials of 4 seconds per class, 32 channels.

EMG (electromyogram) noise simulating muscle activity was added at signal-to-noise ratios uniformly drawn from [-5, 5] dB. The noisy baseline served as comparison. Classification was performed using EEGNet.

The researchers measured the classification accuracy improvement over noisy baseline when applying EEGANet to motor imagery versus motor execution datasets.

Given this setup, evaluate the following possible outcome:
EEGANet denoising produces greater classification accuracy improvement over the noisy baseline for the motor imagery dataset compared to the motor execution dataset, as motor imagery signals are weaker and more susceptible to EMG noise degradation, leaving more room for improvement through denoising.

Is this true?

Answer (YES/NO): NO